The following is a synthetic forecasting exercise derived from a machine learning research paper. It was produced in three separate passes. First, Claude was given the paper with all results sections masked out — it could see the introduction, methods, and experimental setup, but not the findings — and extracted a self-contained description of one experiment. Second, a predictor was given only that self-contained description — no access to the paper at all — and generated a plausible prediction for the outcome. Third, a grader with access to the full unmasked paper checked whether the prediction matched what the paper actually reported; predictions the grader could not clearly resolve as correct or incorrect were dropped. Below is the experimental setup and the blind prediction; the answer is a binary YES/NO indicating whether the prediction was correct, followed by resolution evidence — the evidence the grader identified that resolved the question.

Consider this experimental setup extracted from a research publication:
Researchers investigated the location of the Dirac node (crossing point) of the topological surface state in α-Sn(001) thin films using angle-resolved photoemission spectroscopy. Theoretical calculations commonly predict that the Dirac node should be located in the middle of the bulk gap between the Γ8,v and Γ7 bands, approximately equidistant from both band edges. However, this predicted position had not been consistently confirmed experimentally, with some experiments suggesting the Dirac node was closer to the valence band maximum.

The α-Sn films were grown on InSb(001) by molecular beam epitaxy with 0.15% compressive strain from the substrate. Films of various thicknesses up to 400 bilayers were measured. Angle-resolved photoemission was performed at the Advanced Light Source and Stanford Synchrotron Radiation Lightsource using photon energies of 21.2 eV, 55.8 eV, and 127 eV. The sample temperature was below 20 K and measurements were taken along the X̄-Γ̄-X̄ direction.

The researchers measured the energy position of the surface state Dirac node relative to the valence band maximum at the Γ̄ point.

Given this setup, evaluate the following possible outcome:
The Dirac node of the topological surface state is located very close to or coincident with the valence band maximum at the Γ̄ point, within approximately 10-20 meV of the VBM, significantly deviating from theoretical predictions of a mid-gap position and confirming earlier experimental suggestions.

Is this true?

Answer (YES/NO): NO